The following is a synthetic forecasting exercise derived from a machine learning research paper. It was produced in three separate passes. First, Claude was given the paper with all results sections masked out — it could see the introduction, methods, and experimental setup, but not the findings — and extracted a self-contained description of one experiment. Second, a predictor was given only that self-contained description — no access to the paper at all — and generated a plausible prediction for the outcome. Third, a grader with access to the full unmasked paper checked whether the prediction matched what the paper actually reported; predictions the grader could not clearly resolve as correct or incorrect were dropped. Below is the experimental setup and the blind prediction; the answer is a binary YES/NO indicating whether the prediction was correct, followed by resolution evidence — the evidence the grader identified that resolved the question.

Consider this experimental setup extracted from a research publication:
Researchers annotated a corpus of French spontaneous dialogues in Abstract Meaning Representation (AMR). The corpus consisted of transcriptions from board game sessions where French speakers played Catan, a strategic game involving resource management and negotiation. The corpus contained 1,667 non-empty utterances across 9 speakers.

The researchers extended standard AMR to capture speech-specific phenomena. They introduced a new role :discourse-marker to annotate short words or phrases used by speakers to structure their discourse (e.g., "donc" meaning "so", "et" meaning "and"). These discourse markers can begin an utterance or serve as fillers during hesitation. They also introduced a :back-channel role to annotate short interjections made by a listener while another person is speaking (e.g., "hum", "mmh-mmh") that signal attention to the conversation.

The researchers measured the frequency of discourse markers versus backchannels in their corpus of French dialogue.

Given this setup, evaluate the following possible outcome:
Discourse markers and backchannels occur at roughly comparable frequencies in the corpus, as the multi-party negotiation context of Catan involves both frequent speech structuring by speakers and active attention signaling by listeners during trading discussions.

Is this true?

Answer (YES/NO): NO